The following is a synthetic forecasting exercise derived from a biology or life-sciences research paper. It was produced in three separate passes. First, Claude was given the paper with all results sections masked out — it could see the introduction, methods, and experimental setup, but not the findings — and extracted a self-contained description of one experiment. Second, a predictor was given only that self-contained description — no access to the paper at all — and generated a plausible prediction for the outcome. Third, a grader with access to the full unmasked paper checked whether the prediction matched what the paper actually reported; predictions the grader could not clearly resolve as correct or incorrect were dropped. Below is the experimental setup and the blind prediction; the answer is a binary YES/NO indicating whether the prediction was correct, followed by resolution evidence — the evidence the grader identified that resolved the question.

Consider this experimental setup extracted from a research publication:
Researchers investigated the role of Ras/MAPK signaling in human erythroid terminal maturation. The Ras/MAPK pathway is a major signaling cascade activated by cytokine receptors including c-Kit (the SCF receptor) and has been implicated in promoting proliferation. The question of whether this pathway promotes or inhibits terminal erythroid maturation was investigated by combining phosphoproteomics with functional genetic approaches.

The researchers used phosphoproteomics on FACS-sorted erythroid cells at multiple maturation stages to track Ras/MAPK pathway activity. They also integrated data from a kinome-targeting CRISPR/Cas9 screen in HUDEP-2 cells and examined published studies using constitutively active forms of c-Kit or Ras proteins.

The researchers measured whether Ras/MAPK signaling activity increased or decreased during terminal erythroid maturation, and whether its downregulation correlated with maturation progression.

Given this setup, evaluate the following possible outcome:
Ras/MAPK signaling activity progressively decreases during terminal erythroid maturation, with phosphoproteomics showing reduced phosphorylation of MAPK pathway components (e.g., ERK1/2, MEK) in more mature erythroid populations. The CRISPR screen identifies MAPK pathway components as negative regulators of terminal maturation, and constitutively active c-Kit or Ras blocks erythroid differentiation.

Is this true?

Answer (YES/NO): YES